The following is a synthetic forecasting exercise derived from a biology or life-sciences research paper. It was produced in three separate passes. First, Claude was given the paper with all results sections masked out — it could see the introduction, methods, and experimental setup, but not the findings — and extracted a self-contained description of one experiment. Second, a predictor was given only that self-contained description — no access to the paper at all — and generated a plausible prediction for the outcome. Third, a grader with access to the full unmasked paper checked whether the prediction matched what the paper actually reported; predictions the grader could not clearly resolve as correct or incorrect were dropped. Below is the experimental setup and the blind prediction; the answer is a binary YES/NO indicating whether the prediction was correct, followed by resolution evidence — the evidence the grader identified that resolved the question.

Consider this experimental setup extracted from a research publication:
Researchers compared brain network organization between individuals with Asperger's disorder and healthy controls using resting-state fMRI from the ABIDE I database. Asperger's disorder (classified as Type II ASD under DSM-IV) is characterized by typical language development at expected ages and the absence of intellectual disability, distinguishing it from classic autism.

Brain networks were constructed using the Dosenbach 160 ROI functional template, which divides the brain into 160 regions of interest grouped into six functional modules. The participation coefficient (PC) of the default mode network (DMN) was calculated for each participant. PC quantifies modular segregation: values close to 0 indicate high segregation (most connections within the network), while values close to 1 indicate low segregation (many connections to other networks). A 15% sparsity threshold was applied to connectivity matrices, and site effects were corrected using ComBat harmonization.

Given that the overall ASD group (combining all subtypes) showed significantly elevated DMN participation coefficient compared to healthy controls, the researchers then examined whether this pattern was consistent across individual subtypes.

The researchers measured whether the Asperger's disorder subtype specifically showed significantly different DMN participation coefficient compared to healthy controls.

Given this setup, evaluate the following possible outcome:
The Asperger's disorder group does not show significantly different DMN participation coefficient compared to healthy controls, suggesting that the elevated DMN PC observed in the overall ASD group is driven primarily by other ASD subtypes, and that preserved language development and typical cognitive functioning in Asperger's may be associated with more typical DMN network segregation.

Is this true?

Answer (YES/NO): YES